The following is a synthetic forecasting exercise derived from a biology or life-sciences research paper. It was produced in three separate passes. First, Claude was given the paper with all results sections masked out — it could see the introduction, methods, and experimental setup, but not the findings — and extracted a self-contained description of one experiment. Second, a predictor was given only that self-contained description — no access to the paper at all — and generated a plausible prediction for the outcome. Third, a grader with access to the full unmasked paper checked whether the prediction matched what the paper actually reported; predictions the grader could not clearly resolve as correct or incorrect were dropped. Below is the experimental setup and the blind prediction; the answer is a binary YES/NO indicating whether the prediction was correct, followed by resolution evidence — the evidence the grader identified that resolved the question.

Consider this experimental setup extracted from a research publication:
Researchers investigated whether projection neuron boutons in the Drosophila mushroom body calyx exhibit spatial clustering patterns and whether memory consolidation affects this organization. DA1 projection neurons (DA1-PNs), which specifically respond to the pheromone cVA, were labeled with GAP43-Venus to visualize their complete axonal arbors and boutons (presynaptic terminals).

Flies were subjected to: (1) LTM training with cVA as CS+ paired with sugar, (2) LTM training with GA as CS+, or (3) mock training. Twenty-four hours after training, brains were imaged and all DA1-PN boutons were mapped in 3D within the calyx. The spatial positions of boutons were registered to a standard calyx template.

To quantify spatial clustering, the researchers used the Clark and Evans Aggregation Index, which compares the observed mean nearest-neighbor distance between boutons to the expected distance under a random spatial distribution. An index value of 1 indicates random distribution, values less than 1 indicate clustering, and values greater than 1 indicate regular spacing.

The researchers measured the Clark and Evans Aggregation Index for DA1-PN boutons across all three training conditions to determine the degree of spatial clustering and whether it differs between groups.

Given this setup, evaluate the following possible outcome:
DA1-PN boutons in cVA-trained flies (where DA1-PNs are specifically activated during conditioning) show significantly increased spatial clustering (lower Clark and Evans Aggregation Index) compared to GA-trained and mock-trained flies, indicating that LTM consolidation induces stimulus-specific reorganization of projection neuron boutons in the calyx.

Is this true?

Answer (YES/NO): NO